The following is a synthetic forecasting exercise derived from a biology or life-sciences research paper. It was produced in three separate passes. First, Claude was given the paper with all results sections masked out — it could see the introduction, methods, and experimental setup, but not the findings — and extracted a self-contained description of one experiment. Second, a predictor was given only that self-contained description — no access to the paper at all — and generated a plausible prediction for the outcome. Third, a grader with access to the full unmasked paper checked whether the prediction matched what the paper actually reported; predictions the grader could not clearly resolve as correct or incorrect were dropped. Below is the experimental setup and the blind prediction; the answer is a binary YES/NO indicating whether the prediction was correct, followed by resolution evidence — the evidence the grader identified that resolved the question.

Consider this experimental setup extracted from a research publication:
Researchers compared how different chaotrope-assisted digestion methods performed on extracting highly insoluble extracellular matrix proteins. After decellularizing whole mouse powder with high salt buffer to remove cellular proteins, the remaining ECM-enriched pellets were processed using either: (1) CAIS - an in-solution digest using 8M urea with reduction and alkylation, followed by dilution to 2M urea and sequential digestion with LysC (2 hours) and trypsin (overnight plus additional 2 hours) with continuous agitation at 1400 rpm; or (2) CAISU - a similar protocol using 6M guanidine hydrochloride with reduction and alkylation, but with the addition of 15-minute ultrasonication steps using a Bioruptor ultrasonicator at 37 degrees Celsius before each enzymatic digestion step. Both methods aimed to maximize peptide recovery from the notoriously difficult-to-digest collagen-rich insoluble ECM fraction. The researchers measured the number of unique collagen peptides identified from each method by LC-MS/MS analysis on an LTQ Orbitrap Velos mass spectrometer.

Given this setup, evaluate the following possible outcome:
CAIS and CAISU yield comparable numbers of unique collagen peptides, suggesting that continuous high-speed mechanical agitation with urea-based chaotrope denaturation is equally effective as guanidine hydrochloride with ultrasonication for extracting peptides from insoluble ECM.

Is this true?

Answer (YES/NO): YES